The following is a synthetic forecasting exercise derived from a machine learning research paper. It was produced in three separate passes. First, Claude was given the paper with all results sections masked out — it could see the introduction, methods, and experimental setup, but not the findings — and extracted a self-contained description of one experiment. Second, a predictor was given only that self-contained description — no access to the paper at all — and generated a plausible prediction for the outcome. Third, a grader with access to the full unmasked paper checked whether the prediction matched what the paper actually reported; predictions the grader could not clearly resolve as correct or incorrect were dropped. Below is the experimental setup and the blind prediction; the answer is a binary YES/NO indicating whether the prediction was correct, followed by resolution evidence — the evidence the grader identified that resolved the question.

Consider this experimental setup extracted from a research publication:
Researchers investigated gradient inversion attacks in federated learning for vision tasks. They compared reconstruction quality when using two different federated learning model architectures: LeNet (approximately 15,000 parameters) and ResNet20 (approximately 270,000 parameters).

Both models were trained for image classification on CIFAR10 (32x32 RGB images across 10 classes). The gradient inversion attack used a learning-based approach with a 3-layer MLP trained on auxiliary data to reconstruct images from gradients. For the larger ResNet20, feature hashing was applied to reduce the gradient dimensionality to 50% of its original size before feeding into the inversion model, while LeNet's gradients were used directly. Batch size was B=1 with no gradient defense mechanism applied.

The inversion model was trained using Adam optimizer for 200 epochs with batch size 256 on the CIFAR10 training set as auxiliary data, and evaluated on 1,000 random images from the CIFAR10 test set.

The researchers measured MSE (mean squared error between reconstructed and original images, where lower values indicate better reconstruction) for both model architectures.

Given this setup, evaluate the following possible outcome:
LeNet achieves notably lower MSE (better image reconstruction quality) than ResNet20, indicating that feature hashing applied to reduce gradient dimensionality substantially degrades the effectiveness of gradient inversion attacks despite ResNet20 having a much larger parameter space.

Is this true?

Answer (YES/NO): YES